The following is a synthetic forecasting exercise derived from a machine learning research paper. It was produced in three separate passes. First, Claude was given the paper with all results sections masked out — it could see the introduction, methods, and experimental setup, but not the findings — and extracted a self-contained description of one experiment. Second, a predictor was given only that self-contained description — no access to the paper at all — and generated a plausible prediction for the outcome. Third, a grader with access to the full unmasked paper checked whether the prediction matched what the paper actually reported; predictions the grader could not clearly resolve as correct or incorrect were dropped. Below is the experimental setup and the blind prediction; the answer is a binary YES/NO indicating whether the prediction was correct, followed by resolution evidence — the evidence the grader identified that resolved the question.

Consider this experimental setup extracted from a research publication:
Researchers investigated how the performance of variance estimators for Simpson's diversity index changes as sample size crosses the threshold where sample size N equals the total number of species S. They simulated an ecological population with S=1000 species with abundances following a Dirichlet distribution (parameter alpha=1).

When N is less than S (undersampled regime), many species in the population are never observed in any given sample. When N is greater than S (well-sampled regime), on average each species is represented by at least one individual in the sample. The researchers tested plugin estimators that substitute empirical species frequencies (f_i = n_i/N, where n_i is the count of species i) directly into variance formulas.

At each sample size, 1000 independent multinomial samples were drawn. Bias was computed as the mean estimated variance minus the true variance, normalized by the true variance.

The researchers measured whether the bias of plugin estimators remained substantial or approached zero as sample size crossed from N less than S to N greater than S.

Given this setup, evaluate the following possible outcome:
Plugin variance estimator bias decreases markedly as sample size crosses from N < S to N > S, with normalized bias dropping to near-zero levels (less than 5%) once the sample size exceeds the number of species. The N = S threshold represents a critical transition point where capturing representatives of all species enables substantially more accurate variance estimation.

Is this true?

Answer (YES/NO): NO